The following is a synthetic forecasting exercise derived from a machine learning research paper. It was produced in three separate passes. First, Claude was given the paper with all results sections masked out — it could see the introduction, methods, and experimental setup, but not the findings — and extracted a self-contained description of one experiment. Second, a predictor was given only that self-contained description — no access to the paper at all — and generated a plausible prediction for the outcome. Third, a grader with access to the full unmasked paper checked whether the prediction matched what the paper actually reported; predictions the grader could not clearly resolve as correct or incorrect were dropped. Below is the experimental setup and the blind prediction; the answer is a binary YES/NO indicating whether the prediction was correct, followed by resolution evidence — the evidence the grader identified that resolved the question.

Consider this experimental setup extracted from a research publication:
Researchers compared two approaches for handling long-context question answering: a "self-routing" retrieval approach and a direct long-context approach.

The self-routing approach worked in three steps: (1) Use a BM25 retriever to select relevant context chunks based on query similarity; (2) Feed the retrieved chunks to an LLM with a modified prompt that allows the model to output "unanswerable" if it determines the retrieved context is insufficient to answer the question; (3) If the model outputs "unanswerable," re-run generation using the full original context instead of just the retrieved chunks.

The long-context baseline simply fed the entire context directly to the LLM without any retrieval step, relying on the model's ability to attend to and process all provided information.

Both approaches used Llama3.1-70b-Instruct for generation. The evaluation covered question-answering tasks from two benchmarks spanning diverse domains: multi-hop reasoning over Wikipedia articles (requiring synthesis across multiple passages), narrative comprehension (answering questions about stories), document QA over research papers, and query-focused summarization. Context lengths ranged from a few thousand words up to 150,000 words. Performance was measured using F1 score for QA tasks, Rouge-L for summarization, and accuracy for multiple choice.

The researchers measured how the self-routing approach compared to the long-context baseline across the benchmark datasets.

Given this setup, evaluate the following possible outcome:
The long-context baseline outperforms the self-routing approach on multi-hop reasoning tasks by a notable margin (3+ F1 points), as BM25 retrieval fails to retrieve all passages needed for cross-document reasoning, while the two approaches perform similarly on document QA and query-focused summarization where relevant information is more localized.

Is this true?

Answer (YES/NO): NO